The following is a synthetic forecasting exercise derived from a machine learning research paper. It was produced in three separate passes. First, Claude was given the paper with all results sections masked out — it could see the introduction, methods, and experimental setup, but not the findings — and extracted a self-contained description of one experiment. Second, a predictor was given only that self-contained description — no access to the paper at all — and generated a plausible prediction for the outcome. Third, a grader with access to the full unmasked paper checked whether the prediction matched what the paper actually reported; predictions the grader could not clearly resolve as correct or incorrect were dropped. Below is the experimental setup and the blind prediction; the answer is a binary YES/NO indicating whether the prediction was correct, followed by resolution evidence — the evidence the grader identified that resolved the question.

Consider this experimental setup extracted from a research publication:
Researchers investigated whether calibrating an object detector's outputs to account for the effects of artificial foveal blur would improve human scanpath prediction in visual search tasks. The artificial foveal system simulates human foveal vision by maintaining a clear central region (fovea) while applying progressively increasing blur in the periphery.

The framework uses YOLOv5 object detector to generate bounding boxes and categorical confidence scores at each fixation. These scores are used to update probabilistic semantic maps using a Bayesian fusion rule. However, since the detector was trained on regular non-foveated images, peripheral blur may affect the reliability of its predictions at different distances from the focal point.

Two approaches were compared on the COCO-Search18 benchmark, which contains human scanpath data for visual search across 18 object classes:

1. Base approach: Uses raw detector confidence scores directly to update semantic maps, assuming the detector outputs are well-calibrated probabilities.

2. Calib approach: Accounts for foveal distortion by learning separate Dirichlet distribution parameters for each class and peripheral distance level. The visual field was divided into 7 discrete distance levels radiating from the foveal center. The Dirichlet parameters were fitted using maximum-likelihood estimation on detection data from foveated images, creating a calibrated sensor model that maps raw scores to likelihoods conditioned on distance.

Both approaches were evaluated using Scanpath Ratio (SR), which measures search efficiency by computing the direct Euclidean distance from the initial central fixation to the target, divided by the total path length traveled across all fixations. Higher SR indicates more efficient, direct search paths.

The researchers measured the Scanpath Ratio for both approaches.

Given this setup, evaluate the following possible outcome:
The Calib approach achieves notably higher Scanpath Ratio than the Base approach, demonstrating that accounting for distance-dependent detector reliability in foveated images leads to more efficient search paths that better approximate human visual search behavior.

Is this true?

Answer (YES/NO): NO